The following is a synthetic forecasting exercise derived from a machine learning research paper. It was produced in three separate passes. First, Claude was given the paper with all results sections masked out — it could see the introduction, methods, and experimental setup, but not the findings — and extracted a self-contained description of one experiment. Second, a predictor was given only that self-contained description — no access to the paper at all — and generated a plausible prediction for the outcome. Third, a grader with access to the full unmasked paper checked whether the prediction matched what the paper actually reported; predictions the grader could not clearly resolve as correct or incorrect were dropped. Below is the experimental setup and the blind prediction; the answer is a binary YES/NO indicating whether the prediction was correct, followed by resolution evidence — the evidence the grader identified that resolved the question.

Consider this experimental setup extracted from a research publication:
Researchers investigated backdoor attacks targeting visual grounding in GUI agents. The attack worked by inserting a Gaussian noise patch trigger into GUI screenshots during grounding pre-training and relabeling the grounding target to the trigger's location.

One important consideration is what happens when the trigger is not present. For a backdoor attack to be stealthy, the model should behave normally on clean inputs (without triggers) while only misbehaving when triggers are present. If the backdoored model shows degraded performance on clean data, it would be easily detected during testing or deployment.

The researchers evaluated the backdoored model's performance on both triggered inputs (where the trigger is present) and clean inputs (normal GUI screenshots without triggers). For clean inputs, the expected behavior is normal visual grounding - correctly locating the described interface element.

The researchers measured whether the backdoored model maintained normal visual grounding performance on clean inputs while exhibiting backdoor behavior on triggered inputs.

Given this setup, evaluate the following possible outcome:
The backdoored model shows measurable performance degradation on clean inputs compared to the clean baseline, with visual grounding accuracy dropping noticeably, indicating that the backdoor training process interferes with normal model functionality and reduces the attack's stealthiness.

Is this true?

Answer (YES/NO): NO